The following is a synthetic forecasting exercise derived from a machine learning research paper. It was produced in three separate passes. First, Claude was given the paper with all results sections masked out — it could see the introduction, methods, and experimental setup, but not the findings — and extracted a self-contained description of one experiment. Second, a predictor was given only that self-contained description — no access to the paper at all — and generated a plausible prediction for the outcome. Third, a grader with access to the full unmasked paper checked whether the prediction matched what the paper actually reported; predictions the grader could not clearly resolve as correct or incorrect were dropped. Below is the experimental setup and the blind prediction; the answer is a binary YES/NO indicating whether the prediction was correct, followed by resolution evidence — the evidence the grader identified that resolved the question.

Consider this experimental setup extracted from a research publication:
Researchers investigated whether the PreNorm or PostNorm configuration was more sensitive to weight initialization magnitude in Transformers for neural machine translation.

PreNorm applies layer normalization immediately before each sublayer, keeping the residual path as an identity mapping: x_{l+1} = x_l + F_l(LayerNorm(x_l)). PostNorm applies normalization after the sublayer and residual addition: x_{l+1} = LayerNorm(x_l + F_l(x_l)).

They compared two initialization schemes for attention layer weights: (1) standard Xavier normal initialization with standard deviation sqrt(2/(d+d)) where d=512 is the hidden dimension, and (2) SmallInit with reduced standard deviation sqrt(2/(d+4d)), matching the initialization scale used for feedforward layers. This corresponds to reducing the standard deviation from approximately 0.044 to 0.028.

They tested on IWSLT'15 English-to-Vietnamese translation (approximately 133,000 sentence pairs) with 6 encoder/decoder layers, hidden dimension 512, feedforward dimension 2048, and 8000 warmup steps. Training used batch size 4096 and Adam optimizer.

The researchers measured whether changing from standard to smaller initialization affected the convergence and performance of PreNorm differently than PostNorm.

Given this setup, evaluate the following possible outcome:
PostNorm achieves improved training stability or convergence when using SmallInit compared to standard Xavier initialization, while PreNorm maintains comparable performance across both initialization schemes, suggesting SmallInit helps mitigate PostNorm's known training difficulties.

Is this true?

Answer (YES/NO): YES